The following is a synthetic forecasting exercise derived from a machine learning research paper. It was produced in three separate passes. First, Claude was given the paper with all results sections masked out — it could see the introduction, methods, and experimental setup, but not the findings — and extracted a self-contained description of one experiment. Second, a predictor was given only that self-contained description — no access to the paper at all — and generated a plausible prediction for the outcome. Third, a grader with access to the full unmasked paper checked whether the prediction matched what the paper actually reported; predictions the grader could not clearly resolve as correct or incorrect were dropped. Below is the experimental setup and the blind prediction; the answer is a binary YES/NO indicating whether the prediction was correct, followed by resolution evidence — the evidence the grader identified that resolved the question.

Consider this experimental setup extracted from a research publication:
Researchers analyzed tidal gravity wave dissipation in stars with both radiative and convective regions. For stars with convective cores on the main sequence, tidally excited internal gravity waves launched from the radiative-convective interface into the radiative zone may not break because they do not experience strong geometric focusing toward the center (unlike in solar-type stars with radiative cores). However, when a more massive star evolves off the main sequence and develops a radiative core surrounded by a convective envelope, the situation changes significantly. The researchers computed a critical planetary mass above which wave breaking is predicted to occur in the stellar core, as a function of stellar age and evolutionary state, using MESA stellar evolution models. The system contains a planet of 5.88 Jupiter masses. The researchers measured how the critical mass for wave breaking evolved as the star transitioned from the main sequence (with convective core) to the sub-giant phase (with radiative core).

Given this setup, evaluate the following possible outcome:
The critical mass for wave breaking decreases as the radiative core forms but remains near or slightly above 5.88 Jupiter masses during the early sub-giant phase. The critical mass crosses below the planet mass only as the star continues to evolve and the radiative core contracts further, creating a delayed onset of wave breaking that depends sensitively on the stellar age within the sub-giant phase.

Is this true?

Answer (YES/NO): NO